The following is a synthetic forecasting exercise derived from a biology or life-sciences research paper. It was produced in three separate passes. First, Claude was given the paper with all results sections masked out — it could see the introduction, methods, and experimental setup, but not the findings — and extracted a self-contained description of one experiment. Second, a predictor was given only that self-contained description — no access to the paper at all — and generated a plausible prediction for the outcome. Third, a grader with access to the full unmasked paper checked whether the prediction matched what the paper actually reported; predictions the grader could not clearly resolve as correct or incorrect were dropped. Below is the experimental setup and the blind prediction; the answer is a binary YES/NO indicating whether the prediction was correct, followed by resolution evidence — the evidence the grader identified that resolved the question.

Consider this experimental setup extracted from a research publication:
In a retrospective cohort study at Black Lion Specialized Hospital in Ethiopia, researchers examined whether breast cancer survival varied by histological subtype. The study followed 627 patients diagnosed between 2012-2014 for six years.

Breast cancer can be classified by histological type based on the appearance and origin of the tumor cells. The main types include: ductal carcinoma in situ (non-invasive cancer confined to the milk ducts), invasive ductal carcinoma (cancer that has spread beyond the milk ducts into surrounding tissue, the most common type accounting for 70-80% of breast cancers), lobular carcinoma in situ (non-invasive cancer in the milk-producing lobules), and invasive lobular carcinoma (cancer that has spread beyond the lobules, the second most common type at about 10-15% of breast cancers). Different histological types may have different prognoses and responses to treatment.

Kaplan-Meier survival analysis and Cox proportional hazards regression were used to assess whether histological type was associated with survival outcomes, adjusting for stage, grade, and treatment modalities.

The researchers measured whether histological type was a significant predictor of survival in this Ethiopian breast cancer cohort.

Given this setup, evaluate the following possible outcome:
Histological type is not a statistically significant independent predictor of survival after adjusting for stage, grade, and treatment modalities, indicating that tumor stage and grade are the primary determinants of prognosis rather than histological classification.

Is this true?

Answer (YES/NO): YES